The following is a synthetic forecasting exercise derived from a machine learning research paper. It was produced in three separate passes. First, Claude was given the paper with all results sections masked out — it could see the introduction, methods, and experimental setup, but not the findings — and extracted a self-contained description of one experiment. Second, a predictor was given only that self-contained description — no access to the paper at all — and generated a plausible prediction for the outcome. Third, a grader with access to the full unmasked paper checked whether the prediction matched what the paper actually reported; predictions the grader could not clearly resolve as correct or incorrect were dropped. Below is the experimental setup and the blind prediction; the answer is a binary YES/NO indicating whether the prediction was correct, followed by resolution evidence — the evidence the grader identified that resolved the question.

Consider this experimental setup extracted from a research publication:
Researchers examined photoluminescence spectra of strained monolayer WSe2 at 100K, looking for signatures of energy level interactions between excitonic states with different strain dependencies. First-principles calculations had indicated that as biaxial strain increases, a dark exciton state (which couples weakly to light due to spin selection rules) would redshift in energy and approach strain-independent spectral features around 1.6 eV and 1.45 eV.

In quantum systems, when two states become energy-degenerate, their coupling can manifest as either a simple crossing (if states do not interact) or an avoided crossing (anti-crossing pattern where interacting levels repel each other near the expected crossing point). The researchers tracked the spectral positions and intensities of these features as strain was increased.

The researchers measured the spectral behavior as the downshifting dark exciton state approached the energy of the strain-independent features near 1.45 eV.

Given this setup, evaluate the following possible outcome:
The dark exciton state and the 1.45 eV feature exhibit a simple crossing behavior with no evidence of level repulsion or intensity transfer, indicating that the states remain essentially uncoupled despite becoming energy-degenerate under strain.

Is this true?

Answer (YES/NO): NO